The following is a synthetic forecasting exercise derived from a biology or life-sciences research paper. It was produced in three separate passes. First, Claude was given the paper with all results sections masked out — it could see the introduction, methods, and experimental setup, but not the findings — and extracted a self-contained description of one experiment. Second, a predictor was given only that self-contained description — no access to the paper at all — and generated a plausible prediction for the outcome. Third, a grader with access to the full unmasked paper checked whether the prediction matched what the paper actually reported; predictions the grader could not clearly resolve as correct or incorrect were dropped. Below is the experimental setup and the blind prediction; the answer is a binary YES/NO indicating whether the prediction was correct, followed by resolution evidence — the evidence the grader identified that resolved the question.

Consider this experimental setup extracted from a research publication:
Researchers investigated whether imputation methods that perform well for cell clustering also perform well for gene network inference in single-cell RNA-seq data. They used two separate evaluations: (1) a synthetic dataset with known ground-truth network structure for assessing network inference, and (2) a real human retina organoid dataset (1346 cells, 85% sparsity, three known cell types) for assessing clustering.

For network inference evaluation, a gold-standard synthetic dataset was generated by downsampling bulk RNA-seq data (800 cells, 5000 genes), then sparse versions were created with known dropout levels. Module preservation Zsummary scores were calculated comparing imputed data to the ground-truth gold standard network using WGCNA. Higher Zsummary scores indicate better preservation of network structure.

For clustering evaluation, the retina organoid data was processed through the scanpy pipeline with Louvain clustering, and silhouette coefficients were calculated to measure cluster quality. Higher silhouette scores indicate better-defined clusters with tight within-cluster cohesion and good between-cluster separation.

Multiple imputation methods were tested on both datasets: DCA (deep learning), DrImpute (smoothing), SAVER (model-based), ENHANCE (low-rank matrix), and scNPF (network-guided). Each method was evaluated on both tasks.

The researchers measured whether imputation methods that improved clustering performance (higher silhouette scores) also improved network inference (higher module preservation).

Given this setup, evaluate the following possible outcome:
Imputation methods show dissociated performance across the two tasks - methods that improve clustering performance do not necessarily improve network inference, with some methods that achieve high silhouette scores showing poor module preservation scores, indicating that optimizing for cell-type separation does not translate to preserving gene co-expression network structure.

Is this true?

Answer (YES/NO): YES